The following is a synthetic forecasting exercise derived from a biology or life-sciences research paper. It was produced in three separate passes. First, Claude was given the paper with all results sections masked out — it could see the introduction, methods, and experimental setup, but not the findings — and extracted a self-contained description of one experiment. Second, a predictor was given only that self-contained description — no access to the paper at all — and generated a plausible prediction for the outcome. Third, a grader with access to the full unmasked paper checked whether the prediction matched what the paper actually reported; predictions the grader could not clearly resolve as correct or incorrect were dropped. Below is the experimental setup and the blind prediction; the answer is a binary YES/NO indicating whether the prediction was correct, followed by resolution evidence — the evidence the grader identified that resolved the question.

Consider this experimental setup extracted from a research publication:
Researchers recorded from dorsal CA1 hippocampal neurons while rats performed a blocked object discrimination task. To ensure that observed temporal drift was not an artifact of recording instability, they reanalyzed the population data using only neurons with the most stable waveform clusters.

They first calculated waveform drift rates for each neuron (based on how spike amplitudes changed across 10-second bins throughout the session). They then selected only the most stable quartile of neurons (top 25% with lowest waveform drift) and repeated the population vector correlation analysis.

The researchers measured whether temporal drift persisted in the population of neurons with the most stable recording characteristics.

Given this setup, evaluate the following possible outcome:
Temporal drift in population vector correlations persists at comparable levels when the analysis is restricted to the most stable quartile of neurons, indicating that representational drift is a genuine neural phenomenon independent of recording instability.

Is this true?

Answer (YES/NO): YES